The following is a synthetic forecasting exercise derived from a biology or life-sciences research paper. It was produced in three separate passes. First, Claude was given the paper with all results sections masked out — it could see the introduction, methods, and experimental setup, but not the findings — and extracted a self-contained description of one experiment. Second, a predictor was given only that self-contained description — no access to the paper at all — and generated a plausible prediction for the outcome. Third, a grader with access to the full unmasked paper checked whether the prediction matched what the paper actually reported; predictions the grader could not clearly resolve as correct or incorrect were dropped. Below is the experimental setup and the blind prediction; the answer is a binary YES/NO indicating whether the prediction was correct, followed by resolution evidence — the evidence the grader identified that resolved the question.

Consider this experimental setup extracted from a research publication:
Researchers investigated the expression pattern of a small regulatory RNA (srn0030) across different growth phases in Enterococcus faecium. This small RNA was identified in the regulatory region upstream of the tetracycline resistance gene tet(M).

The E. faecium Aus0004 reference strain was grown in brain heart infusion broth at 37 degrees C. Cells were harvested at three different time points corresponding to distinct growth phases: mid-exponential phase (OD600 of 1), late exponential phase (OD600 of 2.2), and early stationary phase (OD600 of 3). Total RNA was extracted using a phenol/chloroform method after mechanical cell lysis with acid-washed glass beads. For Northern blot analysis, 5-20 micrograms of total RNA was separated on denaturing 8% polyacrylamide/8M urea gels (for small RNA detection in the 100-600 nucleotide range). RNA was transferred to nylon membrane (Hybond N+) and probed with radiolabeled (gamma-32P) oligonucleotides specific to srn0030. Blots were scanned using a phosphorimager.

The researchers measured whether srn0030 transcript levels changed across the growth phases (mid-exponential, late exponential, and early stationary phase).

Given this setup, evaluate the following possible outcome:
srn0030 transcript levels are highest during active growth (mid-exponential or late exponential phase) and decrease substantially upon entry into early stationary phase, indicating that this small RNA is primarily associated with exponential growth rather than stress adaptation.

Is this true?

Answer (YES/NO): NO